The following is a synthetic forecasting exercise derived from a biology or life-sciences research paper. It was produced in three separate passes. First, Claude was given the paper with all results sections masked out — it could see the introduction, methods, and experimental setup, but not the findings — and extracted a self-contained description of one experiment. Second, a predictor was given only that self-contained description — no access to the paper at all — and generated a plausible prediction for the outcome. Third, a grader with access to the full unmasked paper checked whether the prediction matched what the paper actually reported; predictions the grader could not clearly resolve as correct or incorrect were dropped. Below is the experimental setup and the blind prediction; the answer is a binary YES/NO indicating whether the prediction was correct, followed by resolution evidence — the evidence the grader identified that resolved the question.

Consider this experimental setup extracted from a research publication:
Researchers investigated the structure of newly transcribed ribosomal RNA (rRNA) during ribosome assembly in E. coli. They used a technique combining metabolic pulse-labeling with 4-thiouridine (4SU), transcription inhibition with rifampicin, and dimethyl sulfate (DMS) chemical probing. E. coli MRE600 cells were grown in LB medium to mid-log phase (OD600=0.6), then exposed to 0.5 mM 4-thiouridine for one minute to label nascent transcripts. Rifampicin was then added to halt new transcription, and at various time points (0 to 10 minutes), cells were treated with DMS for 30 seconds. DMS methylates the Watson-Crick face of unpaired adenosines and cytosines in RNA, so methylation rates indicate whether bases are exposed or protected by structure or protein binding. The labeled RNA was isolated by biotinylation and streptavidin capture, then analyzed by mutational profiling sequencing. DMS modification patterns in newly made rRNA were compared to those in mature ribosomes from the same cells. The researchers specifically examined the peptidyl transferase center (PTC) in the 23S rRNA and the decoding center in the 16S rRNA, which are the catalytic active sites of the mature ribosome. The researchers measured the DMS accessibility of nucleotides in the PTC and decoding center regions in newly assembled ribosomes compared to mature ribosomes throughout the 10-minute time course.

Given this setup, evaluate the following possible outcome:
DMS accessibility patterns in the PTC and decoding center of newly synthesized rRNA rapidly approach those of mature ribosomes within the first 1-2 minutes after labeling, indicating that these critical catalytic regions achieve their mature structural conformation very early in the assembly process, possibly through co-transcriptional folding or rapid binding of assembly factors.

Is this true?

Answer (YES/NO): NO